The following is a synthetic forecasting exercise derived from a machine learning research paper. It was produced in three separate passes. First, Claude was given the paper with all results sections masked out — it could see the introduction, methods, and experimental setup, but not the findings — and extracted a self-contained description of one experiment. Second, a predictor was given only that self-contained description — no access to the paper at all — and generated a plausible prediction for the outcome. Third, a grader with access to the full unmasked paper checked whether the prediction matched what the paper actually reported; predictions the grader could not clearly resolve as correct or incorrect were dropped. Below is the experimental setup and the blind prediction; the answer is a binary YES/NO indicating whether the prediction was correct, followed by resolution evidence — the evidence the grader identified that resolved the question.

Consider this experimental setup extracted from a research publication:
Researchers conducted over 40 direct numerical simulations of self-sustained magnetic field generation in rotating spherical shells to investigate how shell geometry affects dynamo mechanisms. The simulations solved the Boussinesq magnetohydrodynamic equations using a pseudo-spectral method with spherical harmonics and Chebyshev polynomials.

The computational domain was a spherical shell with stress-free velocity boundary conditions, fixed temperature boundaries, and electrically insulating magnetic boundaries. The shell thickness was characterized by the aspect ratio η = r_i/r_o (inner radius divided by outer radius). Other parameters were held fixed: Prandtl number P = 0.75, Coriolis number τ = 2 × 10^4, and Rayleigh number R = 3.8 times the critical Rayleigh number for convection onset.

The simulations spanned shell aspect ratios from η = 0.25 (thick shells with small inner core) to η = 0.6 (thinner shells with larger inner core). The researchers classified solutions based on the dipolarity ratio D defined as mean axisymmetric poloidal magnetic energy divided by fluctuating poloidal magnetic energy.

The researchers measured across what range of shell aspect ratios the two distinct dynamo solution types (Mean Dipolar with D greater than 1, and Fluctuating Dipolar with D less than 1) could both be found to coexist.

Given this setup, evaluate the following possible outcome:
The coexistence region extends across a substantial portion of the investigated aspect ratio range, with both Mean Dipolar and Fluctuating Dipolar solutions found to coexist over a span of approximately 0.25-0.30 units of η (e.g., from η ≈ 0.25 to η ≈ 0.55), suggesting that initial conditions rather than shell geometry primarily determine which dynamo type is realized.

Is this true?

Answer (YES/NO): NO